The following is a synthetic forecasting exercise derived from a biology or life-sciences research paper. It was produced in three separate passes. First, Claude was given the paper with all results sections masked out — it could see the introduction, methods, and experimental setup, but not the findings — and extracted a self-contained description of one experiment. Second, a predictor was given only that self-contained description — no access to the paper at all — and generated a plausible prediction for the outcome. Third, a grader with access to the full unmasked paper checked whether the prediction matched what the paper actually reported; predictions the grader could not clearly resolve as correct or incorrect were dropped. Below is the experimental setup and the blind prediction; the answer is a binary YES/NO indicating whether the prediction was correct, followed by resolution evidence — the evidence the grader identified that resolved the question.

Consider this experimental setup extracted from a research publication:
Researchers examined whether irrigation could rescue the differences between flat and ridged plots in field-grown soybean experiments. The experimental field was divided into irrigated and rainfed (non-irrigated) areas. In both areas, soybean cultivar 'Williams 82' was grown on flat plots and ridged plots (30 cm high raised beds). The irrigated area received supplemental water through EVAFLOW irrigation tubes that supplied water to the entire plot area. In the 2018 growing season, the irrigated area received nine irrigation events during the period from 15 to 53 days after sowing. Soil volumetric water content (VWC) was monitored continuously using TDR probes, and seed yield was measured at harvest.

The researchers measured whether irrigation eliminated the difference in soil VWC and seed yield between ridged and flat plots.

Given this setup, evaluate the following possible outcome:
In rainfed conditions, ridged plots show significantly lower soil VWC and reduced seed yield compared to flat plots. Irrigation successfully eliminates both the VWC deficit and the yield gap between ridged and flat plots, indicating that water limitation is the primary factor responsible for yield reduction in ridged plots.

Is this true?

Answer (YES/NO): YES